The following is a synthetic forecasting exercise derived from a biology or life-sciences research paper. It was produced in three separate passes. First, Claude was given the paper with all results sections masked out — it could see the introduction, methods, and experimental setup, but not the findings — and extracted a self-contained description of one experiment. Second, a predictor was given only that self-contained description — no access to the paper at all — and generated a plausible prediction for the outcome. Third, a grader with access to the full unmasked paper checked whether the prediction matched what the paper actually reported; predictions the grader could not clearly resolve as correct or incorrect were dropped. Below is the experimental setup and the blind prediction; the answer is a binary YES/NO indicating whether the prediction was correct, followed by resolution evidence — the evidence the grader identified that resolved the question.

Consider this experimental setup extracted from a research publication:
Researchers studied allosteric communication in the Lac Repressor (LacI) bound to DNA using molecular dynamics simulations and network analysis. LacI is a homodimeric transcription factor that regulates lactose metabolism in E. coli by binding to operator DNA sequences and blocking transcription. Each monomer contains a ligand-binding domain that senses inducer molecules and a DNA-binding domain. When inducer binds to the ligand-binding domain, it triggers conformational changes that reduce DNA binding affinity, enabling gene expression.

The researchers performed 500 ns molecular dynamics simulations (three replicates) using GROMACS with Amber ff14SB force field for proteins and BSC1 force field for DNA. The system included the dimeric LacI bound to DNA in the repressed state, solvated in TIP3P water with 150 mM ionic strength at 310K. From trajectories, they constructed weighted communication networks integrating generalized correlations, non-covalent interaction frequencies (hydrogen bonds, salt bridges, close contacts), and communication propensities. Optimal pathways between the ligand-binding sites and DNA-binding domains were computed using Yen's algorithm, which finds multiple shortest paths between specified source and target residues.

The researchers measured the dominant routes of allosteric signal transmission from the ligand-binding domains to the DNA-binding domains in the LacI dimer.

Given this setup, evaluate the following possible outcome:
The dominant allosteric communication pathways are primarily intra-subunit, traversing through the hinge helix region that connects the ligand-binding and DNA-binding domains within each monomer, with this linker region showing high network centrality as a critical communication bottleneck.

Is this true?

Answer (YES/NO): NO